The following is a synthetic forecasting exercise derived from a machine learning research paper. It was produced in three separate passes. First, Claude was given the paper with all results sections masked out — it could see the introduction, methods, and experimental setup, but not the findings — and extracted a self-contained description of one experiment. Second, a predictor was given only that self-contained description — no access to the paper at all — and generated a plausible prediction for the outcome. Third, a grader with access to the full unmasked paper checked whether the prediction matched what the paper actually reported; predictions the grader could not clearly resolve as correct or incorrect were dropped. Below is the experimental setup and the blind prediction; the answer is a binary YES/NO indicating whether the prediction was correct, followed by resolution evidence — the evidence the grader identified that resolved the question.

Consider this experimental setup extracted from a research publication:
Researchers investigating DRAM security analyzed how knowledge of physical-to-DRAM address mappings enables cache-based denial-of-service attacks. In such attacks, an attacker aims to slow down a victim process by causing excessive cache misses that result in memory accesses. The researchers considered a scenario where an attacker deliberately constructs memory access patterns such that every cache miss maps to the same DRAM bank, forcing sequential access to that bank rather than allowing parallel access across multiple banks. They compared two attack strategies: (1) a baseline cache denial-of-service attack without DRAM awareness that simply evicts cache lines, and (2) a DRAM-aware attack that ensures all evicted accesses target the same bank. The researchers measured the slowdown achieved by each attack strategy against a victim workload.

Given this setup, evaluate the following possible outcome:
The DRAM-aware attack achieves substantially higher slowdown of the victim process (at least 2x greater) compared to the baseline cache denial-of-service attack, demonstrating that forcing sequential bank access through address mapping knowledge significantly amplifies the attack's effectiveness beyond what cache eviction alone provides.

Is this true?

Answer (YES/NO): YES